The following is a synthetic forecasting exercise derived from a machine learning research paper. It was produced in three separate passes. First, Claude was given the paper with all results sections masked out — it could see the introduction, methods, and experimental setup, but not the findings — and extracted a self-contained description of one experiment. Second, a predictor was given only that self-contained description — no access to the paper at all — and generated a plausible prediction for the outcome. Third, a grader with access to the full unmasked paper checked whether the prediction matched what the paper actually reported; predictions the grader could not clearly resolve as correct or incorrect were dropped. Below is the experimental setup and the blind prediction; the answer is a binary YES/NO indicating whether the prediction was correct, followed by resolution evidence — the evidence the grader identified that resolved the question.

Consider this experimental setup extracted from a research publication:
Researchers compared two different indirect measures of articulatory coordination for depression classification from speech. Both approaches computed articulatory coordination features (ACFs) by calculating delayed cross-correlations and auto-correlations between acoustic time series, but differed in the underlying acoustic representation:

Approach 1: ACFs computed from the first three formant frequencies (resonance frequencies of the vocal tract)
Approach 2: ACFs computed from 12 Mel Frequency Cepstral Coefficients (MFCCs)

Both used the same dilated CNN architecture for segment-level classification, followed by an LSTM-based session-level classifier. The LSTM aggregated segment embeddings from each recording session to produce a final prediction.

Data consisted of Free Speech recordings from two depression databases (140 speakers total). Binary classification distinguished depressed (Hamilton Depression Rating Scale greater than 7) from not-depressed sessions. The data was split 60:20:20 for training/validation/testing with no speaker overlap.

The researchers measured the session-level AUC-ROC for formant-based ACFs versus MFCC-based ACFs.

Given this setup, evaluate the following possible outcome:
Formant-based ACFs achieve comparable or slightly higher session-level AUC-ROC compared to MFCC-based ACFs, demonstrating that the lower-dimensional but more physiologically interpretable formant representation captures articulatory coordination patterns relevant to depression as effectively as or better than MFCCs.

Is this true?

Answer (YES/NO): YES